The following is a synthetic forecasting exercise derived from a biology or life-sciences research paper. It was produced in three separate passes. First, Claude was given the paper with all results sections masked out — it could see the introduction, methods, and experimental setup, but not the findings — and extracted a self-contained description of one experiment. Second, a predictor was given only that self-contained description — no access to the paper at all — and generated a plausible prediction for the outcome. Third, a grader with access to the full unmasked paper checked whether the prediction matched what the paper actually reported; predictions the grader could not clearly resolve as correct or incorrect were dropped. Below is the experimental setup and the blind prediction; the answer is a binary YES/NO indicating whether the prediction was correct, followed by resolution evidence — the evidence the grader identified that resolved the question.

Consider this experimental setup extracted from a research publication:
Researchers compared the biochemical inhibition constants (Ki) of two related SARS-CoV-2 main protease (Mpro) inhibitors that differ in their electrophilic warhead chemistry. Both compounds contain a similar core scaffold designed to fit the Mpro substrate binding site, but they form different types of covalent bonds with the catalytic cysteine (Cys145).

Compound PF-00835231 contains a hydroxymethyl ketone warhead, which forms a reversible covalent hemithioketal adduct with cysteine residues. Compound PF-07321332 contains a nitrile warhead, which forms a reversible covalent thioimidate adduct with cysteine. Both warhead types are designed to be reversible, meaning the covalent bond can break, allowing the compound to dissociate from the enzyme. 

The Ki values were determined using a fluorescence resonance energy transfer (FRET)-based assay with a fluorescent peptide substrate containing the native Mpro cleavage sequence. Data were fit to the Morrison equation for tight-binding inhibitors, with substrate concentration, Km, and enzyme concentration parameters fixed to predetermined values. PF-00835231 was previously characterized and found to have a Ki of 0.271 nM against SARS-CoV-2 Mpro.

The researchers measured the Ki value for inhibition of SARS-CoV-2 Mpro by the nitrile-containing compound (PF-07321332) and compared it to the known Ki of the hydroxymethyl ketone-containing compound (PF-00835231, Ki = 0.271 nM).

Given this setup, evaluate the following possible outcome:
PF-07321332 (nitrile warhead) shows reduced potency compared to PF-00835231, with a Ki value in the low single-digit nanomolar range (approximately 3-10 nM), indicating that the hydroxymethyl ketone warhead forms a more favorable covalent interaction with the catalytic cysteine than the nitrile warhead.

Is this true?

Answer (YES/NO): YES